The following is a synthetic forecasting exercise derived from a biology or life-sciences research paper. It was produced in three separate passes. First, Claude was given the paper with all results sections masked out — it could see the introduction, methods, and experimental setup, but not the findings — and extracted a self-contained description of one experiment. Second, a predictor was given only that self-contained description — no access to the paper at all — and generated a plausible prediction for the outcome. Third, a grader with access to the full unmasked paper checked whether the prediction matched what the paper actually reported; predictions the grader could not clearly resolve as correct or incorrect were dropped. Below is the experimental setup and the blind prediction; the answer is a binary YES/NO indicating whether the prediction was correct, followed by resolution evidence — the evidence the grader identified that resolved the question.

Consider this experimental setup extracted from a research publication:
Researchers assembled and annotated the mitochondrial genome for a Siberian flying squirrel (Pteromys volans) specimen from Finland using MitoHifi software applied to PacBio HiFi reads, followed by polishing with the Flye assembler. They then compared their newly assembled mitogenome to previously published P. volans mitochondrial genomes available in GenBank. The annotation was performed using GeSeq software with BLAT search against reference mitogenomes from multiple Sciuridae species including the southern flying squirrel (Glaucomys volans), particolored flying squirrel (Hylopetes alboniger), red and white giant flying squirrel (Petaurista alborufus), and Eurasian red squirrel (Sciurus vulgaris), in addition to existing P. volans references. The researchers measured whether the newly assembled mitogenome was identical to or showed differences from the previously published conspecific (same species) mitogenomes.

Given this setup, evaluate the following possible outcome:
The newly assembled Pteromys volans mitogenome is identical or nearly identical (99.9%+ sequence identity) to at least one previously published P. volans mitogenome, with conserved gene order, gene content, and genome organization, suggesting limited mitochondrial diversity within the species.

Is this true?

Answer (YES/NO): NO